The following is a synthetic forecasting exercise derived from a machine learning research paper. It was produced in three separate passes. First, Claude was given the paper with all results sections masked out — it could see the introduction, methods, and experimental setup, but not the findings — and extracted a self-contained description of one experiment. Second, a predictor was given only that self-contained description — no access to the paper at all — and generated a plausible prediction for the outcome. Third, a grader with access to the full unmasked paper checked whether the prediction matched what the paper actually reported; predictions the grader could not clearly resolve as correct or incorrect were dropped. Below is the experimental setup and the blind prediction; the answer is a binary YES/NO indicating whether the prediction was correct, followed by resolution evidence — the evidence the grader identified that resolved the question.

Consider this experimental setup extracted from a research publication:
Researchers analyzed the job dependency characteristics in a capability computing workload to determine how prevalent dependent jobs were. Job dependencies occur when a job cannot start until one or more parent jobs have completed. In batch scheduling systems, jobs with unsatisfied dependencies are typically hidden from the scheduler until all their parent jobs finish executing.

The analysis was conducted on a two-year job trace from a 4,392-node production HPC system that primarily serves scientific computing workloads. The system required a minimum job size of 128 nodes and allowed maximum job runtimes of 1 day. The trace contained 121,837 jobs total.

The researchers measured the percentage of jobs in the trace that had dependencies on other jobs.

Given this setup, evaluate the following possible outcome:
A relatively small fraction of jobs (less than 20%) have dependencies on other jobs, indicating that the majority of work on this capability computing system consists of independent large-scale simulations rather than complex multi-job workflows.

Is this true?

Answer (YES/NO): YES